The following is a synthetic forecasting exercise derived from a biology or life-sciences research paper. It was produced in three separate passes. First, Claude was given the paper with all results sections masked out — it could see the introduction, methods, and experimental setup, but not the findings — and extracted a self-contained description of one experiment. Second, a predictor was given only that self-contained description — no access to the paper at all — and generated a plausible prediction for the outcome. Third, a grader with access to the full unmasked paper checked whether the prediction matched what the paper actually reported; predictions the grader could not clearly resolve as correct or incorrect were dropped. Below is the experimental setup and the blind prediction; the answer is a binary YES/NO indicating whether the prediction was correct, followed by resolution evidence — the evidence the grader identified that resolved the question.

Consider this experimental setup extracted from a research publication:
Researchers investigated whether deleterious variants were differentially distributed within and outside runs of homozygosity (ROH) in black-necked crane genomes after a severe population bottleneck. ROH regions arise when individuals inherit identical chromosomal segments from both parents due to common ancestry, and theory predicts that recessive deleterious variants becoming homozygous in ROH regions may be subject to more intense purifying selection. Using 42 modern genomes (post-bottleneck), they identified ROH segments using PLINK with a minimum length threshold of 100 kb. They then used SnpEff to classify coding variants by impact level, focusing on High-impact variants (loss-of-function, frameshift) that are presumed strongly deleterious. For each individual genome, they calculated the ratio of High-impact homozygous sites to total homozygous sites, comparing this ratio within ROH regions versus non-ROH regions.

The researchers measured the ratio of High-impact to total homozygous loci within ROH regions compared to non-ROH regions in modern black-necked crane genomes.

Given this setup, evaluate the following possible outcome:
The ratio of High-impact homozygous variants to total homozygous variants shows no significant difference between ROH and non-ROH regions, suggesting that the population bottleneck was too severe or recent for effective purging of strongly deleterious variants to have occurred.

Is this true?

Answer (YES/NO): NO